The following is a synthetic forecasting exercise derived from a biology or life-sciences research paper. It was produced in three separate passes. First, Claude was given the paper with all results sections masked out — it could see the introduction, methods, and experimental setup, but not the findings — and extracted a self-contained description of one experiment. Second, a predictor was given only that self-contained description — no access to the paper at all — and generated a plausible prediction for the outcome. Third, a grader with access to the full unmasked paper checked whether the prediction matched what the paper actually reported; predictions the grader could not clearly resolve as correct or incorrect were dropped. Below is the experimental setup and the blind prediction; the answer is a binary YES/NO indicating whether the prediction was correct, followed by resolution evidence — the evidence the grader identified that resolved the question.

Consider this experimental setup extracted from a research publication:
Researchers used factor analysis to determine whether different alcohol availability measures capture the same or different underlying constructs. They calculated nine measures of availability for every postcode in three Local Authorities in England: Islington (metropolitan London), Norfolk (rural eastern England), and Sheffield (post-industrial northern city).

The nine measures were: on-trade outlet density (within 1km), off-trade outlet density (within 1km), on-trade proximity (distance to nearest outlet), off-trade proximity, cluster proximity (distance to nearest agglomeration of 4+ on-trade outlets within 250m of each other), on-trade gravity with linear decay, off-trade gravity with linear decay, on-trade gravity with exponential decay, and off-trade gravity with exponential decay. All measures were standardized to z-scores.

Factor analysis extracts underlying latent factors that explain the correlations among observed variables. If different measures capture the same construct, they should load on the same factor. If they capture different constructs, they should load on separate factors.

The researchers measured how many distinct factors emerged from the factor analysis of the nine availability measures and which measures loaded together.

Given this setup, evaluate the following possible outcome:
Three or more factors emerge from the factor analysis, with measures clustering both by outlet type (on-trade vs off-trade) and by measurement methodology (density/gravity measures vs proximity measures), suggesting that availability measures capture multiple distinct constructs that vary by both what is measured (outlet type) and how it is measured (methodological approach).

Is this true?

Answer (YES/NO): NO